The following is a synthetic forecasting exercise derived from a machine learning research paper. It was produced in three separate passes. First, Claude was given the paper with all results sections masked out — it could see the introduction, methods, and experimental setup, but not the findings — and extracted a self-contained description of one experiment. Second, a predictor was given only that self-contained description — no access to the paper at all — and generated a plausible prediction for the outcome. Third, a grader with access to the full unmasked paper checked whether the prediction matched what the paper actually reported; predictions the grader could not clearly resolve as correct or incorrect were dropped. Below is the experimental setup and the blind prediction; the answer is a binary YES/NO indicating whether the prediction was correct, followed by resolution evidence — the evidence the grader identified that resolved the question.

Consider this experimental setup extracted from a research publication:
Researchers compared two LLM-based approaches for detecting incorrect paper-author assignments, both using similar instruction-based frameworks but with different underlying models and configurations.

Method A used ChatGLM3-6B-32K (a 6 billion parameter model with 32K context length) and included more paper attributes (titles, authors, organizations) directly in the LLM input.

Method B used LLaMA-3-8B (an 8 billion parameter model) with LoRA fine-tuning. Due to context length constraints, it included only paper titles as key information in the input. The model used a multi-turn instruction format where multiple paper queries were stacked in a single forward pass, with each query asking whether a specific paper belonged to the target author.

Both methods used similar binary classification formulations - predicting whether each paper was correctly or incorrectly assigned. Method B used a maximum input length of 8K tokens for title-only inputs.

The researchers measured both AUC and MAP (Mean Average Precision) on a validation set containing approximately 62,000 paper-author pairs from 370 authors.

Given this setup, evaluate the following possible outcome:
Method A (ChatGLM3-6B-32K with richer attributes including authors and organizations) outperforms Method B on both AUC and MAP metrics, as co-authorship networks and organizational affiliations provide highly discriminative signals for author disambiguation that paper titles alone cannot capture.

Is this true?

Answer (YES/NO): NO